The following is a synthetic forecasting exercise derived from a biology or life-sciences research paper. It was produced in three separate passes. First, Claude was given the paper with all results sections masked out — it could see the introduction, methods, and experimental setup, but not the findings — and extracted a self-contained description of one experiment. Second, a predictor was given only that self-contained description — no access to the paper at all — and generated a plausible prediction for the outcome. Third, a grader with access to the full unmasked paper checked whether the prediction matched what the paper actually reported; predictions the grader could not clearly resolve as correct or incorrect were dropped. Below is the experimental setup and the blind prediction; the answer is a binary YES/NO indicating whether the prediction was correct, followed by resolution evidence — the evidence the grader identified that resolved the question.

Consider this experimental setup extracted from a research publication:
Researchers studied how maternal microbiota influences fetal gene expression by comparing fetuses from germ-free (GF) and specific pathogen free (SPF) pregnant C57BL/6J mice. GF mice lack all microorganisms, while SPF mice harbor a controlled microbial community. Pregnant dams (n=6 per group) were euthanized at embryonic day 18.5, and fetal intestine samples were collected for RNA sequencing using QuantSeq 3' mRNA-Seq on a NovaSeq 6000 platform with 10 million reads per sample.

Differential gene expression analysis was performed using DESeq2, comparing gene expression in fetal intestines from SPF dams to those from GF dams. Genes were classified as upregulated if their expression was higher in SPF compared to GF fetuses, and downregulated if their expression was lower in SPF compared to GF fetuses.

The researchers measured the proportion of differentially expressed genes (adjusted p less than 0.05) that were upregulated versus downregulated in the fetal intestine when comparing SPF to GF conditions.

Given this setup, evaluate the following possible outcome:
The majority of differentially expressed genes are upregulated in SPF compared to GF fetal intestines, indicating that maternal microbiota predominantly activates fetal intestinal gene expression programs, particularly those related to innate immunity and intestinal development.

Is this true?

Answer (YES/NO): YES